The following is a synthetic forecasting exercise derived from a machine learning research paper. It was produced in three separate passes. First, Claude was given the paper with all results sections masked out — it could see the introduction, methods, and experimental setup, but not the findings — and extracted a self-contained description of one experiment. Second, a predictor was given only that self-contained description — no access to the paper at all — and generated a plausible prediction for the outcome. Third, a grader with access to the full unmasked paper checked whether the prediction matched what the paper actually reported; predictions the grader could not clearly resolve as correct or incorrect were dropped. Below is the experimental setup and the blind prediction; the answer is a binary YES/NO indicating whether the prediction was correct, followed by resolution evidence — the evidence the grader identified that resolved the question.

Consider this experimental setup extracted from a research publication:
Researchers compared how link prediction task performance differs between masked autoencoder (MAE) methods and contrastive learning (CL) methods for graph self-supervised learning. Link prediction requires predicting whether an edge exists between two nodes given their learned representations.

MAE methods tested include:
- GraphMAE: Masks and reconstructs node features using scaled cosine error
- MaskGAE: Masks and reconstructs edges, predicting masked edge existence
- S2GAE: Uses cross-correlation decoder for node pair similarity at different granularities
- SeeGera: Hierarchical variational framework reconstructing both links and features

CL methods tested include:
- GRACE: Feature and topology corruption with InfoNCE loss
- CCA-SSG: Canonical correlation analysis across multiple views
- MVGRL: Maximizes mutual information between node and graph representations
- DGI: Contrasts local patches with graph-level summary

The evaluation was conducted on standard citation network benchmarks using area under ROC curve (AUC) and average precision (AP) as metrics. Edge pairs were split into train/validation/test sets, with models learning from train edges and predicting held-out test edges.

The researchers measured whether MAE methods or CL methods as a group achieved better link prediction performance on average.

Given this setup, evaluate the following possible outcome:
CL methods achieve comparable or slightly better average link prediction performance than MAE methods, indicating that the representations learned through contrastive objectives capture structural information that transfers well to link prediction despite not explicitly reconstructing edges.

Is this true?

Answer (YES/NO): NO